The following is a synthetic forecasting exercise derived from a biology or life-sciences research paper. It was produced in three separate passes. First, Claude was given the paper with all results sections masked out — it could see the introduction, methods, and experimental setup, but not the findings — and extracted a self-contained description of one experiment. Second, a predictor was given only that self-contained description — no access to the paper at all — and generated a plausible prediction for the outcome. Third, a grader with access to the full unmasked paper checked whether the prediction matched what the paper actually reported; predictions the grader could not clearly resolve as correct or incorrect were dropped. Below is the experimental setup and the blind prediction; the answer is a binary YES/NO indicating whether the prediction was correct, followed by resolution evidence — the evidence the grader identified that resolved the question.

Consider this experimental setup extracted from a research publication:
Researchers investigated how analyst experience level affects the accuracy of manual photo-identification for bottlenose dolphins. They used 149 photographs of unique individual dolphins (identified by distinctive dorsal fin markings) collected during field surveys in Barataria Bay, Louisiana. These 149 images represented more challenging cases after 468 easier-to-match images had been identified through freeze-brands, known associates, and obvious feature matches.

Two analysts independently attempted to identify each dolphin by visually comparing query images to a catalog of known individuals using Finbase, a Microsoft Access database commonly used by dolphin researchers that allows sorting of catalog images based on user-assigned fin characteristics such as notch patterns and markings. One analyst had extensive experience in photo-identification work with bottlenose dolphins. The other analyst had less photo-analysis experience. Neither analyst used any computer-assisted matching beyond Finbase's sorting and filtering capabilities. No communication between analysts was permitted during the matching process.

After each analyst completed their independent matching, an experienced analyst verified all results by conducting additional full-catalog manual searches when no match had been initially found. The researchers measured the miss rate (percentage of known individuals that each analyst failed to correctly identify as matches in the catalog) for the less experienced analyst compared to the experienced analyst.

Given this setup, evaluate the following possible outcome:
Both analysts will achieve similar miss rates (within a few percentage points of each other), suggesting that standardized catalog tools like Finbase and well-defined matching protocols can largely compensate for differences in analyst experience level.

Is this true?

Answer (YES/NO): YES